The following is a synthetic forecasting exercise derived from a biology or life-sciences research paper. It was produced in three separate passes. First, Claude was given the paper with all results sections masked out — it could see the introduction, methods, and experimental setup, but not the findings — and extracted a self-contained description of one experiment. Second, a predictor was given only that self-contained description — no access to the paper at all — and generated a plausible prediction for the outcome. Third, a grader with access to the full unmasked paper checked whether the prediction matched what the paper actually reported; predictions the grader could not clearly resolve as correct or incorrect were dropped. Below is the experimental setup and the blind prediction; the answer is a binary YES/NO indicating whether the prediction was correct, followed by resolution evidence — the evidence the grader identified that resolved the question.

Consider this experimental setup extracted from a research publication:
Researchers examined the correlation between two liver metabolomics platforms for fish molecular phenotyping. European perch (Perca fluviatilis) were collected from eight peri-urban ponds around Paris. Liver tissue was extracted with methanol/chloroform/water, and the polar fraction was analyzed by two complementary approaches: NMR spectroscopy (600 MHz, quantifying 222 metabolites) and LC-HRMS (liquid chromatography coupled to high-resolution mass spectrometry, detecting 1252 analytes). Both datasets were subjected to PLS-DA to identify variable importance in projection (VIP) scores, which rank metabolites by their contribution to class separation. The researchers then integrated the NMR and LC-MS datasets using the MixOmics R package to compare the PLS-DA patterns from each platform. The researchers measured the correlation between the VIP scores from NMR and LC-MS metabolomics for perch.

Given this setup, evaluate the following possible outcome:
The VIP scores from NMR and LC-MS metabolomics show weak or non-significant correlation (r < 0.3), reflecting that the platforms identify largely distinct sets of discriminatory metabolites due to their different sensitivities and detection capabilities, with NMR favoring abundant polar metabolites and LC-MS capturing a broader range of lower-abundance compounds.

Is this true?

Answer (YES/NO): NO